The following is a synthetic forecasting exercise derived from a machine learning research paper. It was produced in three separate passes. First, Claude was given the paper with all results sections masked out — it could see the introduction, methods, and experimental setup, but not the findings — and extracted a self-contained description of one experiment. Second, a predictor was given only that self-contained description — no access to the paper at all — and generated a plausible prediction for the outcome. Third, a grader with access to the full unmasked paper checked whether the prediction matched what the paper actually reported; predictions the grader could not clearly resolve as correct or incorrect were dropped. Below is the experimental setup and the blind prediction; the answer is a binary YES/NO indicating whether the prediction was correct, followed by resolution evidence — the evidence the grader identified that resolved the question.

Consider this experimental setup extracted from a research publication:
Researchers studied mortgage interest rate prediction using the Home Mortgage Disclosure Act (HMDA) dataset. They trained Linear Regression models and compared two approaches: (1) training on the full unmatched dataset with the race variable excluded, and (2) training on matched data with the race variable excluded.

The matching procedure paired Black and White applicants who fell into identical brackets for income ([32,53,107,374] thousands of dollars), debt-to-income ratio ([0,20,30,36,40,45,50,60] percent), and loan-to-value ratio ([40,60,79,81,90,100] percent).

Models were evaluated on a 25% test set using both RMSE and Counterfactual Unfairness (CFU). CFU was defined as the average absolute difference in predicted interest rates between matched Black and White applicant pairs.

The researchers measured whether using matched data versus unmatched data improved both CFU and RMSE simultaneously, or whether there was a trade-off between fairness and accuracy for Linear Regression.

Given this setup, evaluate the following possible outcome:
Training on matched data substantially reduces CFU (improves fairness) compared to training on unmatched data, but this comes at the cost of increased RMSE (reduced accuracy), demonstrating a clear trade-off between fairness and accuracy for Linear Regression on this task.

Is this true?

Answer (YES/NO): NO